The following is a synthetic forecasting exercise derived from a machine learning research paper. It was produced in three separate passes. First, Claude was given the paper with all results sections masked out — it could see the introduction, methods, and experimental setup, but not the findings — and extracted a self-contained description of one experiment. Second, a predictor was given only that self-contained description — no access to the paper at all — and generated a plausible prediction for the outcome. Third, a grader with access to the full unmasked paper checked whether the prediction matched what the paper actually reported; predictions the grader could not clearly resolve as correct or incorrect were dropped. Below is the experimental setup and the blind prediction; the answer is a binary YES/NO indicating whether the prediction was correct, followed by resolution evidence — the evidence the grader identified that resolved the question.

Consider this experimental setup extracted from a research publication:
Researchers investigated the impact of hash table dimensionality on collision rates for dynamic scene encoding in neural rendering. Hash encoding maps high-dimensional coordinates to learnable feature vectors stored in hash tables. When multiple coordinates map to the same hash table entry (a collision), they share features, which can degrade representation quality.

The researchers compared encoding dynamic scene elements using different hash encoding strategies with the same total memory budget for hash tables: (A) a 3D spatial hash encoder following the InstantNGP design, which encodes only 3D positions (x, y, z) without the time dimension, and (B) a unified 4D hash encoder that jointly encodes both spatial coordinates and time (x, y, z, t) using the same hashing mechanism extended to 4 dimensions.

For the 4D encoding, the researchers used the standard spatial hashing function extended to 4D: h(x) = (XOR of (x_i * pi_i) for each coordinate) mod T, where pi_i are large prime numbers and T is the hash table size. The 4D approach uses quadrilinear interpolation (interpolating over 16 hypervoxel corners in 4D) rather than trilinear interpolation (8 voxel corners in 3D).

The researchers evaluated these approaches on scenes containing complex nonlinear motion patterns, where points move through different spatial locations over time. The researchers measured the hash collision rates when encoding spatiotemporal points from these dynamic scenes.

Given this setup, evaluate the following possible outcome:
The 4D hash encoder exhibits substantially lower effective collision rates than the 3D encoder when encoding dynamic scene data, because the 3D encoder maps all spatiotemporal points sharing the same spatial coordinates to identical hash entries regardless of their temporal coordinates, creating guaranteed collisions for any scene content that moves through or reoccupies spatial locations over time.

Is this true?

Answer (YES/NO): NO